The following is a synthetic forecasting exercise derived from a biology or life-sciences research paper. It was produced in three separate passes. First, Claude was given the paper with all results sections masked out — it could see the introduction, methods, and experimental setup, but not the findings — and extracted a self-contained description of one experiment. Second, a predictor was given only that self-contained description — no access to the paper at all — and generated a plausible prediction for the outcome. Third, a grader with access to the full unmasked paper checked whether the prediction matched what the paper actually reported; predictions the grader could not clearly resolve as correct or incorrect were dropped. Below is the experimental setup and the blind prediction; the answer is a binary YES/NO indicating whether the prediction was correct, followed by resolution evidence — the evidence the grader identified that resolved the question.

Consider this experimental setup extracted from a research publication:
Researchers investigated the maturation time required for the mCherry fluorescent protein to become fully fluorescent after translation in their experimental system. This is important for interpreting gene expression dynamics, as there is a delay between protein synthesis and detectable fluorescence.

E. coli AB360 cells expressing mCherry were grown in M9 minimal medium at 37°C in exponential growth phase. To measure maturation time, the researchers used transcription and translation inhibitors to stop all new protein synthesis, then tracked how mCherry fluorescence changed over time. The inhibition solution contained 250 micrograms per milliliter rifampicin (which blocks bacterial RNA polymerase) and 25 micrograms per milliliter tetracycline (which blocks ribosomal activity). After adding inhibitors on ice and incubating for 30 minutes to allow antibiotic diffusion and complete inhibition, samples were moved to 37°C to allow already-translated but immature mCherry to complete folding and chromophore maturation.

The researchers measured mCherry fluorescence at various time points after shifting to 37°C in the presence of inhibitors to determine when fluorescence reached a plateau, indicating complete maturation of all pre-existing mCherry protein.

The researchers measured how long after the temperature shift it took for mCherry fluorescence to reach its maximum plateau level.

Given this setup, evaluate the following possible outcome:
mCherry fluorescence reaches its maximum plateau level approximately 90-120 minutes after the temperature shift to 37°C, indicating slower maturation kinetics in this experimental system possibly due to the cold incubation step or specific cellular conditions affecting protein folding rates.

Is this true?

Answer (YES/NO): YES